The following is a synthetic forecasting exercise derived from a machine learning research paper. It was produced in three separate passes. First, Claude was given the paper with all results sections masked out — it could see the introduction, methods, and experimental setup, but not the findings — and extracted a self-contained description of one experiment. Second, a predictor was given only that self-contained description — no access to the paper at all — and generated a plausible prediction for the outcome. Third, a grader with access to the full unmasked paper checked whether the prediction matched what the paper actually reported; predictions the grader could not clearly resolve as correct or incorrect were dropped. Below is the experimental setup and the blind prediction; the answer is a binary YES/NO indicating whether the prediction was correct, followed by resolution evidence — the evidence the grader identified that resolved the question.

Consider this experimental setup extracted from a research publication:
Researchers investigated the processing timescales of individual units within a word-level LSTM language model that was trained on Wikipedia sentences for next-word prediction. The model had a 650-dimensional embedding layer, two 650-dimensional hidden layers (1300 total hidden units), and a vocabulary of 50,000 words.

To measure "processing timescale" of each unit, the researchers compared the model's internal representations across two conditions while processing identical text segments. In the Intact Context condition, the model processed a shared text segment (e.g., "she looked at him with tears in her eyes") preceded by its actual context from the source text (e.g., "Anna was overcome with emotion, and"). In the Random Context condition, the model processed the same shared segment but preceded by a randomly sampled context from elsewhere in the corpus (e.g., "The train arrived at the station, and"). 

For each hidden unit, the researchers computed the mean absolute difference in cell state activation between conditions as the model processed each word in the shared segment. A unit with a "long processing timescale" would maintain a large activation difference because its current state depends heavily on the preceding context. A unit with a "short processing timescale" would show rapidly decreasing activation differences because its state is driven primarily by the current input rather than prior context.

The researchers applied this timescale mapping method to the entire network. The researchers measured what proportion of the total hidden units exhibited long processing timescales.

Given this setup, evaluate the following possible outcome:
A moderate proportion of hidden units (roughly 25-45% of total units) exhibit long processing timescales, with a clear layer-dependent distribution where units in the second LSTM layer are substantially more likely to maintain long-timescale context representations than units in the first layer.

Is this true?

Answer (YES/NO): NO